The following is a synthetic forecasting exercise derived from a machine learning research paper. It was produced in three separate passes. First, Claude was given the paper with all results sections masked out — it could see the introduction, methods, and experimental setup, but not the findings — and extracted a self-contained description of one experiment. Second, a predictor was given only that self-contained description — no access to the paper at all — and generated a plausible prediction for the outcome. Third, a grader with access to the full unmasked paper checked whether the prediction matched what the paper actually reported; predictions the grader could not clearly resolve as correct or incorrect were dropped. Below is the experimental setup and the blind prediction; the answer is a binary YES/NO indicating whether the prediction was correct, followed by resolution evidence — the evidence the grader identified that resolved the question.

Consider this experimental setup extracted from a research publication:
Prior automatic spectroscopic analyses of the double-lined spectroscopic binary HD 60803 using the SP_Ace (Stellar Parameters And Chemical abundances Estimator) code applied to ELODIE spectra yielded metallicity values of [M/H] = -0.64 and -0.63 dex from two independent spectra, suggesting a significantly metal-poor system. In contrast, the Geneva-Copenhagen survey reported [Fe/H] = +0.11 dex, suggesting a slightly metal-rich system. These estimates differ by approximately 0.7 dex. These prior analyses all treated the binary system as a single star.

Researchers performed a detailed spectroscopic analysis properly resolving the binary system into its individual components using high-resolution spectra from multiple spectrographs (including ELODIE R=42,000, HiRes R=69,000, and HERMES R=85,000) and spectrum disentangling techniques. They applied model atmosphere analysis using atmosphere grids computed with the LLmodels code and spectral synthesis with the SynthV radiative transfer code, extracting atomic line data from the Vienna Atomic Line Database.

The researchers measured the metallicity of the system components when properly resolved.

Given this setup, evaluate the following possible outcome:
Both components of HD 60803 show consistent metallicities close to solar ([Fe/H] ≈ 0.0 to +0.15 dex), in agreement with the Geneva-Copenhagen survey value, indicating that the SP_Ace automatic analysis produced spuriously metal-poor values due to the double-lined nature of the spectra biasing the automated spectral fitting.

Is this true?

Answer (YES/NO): YES